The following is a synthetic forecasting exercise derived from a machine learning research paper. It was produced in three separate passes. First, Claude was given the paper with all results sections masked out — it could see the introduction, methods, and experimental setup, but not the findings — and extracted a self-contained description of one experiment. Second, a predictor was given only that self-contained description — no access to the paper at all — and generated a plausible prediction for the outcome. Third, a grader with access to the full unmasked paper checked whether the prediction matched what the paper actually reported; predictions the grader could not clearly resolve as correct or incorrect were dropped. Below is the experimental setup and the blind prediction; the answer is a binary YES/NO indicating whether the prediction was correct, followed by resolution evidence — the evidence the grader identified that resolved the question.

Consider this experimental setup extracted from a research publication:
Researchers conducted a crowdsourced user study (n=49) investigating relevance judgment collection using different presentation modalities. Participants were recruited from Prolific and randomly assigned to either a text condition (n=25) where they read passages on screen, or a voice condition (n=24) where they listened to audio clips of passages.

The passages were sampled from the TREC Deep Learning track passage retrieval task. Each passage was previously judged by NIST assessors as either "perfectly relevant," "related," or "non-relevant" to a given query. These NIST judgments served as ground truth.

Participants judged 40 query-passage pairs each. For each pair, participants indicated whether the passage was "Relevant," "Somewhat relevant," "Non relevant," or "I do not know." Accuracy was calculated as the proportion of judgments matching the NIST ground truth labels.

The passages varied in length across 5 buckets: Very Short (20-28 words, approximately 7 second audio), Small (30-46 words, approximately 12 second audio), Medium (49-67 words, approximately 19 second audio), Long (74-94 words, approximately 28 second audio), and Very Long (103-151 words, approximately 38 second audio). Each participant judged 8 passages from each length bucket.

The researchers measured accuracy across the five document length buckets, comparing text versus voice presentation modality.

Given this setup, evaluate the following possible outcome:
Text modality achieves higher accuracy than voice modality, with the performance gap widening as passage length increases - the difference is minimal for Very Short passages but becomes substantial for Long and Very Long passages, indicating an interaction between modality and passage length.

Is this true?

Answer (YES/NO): NO